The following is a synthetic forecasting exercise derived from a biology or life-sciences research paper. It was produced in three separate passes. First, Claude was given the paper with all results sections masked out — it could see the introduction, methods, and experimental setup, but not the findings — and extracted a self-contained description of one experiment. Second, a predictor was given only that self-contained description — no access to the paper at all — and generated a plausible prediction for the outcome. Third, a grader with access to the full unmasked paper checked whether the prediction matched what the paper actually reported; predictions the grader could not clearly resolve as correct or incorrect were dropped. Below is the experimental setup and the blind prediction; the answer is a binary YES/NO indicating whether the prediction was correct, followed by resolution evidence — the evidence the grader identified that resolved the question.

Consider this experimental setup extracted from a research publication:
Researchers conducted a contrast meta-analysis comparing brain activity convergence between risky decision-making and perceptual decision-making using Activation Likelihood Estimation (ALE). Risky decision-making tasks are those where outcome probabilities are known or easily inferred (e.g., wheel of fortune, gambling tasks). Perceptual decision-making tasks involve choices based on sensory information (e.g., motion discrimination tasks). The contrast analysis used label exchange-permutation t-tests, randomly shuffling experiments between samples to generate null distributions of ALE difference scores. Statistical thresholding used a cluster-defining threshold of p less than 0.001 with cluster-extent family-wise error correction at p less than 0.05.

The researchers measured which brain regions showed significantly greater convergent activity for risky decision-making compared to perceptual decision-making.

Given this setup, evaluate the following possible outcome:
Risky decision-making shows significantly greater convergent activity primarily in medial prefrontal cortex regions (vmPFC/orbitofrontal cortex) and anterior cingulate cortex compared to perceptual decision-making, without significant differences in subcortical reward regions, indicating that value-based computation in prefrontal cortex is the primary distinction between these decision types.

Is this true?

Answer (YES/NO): NO